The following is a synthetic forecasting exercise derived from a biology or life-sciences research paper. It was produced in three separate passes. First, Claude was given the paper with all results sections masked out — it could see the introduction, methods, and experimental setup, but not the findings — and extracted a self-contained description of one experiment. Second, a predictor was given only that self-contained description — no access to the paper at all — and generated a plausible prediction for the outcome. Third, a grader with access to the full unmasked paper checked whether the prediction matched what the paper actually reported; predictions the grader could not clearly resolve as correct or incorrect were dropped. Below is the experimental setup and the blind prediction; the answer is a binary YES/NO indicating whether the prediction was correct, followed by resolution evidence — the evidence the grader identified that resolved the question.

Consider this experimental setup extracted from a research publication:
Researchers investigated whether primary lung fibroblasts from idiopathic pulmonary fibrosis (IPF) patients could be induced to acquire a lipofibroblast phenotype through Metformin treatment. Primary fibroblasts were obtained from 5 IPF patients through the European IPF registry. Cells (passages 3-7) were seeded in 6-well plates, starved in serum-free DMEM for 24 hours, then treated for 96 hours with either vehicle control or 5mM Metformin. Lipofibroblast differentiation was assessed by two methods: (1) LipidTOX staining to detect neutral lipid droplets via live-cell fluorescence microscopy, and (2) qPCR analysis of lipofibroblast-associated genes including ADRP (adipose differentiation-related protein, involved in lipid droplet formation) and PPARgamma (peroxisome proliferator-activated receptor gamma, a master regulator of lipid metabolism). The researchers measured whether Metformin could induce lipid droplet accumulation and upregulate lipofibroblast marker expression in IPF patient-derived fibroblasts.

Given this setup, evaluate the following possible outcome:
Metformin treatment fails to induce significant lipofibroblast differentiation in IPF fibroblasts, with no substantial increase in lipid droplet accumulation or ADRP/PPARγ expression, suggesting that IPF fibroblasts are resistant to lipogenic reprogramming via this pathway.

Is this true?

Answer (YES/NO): NO